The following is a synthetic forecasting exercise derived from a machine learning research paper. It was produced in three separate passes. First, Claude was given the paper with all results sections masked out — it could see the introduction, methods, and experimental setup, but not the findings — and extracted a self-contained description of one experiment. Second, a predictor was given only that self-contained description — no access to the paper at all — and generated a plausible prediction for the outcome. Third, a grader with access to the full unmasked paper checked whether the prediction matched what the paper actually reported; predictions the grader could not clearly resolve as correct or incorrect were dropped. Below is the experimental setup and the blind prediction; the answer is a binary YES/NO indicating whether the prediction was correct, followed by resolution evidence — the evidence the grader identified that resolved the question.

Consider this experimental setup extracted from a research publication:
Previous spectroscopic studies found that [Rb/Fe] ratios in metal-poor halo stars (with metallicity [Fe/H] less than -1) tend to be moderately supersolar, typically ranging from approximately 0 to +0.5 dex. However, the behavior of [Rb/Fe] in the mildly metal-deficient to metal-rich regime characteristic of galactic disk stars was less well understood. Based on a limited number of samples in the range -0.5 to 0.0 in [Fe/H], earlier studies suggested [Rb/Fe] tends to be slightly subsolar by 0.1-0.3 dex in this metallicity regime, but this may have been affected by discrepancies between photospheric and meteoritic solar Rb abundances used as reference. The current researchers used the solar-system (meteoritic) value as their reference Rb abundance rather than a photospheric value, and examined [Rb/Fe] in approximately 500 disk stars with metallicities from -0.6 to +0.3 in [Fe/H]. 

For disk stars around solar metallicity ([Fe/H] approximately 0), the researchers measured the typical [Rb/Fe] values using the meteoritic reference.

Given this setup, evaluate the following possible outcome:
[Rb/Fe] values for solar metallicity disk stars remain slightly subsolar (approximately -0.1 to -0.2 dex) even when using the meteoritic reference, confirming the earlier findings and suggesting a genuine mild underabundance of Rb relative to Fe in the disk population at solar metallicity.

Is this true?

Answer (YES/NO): NO